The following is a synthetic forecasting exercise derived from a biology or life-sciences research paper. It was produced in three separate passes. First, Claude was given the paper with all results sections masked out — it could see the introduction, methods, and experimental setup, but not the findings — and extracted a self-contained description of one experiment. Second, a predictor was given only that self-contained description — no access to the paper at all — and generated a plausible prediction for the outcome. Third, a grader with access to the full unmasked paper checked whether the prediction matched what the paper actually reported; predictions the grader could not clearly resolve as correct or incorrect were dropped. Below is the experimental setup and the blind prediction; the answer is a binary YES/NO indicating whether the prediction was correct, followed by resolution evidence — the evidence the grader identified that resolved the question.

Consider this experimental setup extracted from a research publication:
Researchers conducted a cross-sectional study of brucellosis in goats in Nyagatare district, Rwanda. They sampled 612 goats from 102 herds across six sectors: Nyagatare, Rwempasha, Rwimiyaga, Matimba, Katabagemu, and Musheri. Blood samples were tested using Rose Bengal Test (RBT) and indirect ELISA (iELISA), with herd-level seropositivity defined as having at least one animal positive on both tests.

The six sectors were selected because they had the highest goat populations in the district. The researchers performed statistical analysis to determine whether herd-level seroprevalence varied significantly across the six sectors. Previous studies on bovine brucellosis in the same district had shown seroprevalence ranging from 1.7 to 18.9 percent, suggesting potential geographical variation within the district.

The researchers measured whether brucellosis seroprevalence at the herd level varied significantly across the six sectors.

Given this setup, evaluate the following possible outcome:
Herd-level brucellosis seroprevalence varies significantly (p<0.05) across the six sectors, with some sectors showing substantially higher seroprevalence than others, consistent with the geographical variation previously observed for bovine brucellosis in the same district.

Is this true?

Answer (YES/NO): NO